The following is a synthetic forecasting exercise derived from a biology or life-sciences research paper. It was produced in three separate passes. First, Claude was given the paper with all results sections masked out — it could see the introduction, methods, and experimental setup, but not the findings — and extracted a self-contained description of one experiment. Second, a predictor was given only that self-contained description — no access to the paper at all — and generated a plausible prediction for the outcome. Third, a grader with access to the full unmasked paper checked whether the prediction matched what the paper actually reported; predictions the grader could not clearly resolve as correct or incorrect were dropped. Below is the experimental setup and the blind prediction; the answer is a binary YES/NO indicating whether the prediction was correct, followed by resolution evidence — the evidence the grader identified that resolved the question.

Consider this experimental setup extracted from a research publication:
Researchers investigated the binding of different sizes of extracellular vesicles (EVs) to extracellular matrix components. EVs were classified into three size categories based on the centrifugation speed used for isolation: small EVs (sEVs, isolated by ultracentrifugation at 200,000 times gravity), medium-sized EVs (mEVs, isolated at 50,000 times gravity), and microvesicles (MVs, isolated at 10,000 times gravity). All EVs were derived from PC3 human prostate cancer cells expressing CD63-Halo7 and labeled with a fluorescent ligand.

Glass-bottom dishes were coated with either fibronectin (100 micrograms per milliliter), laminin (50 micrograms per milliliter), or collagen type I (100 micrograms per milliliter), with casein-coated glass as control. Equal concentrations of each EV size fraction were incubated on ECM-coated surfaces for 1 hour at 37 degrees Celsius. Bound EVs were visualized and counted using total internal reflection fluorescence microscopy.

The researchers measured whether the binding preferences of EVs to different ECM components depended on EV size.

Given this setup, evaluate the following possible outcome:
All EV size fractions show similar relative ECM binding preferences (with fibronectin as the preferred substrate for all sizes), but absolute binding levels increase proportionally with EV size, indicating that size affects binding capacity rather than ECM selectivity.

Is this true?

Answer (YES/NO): NO